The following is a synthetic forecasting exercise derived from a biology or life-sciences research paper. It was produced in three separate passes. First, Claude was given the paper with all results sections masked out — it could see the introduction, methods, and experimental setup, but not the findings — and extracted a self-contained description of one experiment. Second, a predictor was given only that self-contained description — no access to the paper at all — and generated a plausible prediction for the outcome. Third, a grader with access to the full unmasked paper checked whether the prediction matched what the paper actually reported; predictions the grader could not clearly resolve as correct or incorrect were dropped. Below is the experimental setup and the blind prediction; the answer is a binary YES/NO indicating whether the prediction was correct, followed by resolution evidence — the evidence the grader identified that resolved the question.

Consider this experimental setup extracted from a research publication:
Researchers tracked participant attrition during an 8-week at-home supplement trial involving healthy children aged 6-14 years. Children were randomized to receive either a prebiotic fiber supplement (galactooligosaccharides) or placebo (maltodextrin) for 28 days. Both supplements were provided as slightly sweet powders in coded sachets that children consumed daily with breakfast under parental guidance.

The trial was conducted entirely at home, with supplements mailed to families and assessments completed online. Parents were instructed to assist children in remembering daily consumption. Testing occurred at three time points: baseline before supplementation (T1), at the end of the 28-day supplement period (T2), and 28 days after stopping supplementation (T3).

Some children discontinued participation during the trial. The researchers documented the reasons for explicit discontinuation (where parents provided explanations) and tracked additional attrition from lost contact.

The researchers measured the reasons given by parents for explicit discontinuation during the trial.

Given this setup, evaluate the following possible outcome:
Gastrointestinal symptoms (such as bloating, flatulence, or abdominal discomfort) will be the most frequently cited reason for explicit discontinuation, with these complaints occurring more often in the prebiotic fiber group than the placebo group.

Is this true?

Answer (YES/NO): NO